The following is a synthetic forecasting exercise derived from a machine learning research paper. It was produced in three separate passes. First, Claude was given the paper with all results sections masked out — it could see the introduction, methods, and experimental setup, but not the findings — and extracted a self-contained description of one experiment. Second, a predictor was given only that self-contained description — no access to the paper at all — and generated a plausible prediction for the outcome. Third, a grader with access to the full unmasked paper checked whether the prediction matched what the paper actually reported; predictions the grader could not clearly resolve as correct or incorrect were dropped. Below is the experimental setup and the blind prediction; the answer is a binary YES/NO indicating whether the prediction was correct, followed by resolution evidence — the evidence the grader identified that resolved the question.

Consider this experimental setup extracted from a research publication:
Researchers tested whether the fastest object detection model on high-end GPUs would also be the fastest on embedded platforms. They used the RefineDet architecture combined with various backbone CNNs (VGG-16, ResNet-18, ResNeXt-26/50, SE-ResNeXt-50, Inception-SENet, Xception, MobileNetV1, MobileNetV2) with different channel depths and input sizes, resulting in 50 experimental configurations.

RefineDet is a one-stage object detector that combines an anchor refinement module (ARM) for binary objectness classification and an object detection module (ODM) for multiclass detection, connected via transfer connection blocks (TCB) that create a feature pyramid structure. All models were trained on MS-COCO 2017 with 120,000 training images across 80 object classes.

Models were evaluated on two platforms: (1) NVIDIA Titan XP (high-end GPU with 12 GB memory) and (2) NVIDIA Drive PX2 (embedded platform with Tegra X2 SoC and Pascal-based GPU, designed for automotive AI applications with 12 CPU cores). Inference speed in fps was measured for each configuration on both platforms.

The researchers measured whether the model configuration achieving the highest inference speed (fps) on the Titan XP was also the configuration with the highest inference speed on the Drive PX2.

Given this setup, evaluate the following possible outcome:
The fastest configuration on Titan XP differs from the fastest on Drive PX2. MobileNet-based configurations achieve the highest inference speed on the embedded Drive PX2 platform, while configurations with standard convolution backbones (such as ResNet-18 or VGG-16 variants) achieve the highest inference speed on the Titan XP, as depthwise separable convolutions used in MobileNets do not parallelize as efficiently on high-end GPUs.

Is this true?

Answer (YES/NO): NO